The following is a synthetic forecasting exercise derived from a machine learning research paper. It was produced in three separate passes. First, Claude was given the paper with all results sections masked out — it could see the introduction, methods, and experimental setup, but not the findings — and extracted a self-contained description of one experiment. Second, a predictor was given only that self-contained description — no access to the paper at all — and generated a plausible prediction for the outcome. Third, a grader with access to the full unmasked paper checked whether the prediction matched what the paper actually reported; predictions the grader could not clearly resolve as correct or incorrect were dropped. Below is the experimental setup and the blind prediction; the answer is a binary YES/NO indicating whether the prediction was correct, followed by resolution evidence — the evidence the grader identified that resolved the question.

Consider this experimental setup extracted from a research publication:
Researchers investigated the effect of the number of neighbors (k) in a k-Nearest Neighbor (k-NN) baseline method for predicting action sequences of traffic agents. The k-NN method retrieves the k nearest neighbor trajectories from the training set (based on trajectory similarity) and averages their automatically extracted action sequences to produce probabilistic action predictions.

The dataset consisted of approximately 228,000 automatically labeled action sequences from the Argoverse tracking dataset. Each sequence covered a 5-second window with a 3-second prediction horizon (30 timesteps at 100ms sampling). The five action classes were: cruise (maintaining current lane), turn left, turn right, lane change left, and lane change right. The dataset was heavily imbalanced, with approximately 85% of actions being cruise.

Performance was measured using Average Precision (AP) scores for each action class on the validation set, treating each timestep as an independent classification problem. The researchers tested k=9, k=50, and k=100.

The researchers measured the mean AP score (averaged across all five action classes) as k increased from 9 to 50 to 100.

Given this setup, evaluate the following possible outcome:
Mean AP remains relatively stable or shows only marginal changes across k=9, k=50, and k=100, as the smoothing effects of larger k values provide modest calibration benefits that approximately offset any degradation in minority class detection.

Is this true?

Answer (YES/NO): NO